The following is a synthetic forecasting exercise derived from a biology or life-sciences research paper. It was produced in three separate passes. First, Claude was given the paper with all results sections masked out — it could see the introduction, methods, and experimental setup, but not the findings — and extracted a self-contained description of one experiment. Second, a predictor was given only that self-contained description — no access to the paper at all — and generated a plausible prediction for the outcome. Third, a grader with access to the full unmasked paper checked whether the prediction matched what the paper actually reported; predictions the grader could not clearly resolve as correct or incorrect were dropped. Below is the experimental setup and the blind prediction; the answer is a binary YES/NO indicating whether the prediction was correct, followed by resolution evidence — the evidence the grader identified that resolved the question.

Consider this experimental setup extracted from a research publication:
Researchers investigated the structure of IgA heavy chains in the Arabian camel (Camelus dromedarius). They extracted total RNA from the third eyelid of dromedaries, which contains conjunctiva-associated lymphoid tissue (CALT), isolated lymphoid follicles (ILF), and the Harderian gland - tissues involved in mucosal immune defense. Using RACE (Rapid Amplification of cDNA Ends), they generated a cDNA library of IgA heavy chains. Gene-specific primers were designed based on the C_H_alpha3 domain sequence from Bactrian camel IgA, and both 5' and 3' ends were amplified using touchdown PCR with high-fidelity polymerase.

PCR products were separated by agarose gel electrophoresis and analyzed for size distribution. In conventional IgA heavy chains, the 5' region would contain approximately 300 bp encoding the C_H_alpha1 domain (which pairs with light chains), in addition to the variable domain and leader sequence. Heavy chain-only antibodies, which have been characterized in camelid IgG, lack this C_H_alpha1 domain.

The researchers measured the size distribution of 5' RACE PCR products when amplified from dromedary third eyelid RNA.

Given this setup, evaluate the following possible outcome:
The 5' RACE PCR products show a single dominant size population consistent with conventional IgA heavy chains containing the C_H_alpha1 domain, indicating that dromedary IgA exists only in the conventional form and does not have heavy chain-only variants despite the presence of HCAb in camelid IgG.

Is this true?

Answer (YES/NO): NO